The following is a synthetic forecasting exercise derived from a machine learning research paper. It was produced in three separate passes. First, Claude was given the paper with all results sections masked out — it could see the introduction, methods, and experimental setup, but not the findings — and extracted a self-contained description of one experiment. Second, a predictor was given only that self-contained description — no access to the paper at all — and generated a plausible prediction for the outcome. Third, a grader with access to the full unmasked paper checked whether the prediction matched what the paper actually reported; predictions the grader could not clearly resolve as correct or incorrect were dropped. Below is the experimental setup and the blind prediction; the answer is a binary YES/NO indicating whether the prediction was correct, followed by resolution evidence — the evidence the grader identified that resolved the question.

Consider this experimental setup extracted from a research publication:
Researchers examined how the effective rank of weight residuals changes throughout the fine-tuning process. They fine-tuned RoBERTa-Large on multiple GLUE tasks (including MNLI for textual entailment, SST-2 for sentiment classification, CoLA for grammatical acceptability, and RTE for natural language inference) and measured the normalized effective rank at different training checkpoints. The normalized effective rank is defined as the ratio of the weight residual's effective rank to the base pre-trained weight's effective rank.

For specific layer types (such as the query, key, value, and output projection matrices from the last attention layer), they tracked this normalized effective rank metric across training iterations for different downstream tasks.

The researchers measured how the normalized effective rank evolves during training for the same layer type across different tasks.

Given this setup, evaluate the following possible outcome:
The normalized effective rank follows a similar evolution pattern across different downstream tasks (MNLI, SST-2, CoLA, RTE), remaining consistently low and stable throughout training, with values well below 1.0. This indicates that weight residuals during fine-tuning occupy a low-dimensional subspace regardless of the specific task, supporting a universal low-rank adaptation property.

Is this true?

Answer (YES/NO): NO